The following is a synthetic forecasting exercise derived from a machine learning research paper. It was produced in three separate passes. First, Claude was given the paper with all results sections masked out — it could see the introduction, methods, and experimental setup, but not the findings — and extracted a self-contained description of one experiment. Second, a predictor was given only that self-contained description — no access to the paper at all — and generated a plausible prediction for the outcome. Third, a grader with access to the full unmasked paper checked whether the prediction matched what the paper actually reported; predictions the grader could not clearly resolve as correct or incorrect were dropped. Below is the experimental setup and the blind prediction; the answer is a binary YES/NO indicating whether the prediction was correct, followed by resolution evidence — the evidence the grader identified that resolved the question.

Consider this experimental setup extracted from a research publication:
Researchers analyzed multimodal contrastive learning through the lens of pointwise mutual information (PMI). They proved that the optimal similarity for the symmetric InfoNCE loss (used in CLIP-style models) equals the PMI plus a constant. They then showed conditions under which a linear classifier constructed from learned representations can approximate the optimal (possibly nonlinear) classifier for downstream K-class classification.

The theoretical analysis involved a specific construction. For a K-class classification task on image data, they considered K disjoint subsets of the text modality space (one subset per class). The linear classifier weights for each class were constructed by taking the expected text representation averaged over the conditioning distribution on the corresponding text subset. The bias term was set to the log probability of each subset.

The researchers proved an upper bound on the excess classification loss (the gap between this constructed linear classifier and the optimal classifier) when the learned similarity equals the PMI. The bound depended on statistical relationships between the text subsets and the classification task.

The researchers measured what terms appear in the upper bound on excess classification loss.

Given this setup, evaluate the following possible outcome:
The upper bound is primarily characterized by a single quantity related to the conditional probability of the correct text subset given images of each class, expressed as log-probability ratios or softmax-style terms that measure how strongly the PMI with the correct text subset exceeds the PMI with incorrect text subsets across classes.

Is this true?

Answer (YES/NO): NO